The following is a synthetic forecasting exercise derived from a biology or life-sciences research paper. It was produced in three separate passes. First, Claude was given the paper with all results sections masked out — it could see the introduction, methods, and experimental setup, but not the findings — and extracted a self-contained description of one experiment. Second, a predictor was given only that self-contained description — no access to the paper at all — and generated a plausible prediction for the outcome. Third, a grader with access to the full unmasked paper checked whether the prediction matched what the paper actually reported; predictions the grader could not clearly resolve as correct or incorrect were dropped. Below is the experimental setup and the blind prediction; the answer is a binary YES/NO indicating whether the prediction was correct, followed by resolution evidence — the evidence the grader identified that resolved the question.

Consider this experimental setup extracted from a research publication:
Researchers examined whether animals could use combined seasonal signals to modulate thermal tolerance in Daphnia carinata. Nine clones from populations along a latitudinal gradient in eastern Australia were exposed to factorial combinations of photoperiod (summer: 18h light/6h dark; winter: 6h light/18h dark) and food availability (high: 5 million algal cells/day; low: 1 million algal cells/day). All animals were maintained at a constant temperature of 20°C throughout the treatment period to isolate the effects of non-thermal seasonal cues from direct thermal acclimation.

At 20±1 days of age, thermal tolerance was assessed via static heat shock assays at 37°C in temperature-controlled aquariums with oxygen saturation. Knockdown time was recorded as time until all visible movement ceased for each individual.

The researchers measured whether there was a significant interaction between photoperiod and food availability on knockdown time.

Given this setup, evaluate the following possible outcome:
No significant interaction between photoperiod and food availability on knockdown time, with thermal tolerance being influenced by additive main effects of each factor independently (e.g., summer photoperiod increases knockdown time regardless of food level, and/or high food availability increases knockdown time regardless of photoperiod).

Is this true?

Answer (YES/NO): NO